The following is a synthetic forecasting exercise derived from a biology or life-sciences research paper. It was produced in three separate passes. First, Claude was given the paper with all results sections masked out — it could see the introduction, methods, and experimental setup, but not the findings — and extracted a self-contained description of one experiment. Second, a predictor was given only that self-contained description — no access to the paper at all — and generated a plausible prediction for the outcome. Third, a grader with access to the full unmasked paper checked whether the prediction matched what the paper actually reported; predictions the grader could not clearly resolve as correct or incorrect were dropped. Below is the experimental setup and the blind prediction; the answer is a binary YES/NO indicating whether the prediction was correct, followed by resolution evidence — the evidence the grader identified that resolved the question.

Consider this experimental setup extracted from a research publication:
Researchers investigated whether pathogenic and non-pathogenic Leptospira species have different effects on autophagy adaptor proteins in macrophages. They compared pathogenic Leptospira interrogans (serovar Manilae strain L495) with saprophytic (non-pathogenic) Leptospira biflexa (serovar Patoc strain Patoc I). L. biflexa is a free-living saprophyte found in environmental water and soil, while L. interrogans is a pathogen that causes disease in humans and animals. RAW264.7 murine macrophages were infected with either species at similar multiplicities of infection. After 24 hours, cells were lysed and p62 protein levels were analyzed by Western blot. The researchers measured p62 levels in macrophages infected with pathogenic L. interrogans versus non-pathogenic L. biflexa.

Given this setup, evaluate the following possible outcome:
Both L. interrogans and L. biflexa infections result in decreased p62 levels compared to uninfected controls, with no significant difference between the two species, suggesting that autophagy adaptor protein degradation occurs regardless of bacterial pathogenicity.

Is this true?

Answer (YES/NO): NO